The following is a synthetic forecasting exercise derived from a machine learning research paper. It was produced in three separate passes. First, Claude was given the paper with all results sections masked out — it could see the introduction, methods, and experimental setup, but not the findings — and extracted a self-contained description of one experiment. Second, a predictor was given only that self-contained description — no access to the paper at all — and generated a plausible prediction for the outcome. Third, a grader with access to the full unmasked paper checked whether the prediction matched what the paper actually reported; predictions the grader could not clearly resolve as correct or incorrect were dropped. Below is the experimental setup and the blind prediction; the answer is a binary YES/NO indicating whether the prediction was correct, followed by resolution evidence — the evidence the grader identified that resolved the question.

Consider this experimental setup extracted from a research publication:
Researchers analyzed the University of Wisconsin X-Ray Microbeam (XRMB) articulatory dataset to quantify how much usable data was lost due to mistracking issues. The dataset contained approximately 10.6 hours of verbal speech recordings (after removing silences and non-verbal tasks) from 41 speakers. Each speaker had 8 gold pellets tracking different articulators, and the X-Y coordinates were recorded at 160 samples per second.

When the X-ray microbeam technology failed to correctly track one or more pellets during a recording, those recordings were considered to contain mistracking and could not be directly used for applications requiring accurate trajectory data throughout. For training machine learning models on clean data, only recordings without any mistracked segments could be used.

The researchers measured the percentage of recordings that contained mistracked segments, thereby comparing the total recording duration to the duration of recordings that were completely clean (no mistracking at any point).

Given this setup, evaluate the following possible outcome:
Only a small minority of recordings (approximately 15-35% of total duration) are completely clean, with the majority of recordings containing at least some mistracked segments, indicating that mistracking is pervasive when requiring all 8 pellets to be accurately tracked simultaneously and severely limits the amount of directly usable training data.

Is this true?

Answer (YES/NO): NO